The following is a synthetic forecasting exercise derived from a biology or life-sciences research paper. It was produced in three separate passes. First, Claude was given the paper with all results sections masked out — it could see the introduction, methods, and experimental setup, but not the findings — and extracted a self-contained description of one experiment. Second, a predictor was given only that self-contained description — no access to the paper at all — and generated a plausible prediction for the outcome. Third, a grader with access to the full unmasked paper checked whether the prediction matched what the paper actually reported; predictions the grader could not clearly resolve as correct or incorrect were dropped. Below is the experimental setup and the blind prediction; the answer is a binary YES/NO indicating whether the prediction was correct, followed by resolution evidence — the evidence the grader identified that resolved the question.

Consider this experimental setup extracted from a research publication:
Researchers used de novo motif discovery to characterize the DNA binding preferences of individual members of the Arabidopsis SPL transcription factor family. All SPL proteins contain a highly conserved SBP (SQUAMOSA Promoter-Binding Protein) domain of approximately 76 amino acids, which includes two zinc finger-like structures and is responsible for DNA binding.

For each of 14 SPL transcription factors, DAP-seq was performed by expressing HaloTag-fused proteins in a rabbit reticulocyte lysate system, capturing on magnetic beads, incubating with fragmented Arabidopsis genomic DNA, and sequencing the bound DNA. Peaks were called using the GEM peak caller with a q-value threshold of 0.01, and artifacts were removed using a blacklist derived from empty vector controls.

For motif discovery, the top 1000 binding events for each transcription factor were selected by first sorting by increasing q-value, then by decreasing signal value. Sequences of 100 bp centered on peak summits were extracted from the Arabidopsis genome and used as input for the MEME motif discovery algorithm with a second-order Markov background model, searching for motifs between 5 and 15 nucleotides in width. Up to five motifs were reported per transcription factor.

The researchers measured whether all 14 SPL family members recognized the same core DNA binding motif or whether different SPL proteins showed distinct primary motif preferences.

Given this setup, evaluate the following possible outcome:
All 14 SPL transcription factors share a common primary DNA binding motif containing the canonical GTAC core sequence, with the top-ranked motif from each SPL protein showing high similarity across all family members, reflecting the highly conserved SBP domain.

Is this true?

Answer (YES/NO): NO